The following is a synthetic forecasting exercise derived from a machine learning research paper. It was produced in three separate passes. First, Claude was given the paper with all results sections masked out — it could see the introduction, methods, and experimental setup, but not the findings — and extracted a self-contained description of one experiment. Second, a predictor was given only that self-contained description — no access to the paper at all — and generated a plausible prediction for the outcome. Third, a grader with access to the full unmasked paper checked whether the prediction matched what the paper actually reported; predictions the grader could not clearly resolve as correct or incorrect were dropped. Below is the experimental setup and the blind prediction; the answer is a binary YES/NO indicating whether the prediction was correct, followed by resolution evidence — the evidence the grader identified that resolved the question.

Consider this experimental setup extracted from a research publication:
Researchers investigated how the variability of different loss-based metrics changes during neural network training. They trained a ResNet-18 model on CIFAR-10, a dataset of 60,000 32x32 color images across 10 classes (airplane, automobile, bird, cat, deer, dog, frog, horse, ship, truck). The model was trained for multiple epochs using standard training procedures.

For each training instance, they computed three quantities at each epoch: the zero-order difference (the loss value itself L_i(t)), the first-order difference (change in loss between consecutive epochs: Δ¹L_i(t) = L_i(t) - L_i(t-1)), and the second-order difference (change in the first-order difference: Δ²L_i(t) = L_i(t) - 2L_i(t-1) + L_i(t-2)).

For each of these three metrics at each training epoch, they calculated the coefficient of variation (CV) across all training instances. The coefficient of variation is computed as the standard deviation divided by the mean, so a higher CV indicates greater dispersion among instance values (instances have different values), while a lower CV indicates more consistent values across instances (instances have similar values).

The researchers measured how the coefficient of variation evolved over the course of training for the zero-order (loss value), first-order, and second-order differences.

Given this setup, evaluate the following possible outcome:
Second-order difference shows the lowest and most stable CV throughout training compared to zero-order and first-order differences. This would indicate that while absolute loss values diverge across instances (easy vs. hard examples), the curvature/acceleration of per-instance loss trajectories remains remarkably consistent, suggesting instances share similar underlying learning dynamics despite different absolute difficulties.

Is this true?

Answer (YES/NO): NO